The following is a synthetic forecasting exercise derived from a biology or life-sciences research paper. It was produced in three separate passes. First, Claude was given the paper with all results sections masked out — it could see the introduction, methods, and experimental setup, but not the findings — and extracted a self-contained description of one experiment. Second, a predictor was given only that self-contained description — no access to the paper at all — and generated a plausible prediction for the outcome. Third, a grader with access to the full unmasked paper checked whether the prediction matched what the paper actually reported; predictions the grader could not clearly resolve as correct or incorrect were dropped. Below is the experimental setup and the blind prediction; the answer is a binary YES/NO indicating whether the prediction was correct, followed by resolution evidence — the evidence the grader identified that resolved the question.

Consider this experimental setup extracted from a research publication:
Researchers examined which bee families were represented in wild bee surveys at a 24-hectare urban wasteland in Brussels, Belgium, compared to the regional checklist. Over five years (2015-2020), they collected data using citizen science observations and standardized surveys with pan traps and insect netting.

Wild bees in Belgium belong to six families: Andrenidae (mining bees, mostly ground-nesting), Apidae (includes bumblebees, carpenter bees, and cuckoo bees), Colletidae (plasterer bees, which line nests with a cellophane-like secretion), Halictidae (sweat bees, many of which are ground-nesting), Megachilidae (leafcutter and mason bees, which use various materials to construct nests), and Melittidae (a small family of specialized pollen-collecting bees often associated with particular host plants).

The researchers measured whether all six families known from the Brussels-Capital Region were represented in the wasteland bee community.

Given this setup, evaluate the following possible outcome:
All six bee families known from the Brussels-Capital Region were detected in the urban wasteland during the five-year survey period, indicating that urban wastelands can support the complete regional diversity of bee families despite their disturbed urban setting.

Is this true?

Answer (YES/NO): YES